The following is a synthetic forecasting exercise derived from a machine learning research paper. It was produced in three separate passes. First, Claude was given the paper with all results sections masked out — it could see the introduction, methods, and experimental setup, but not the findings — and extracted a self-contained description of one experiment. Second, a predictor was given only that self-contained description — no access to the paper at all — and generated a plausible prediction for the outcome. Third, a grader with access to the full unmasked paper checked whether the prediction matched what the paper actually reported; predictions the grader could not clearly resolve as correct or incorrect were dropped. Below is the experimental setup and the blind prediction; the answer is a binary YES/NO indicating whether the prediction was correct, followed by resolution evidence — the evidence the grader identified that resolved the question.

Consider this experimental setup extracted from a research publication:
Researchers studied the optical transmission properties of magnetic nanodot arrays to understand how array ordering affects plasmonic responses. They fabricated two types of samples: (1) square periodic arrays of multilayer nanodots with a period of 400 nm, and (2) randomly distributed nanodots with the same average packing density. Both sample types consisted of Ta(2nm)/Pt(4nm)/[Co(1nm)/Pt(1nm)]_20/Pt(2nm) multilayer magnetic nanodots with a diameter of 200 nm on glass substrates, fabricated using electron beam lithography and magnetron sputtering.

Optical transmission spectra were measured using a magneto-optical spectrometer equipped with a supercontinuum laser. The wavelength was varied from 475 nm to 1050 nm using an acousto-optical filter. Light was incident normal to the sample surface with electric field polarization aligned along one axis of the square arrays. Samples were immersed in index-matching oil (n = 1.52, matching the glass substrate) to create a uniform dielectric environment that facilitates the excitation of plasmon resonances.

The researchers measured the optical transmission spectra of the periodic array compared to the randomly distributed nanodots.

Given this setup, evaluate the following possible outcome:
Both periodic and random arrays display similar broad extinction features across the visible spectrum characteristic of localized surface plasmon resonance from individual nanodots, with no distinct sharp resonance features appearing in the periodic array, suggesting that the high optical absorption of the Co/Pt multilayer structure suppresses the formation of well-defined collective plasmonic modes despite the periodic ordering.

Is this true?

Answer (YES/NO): NO